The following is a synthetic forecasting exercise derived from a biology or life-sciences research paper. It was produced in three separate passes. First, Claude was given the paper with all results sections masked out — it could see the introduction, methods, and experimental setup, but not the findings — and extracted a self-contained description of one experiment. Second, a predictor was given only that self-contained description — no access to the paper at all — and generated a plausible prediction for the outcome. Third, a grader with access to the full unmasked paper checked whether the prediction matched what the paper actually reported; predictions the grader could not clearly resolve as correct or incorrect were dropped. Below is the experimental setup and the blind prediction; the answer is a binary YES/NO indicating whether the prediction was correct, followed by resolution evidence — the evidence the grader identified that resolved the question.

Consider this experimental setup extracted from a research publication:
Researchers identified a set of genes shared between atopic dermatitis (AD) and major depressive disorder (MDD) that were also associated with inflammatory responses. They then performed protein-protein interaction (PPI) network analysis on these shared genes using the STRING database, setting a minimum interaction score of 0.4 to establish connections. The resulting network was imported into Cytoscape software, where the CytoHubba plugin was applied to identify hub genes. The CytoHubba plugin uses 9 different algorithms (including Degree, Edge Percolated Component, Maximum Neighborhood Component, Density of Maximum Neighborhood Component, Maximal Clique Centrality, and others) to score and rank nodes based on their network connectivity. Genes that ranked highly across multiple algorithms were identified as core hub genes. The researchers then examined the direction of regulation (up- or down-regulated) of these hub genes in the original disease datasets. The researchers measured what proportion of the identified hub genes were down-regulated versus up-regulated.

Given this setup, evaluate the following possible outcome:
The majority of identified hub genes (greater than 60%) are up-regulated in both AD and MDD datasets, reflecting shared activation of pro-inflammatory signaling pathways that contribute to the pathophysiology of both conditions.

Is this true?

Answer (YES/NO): NO